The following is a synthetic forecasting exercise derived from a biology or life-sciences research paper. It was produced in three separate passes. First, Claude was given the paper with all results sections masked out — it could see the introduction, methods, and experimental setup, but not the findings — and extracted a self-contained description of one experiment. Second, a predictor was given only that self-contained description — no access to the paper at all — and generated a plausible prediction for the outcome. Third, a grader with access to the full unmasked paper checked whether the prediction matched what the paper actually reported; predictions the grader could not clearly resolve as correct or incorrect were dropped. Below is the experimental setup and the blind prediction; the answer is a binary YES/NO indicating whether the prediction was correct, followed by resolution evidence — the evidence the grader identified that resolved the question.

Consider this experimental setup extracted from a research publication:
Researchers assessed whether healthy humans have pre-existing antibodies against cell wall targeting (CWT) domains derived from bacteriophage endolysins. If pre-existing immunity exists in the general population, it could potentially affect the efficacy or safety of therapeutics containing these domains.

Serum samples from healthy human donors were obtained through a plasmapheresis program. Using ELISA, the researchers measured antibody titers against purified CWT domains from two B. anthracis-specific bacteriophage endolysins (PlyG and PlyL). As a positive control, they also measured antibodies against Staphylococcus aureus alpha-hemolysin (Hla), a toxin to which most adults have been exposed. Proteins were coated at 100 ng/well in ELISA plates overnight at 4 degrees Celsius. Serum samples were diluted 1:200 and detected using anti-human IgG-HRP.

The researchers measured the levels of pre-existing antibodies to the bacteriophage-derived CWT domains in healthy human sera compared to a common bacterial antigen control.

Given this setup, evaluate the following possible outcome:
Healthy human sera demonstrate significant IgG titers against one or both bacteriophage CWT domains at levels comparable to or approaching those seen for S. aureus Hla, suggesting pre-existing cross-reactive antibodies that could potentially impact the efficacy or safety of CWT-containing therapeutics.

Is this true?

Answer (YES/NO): NO